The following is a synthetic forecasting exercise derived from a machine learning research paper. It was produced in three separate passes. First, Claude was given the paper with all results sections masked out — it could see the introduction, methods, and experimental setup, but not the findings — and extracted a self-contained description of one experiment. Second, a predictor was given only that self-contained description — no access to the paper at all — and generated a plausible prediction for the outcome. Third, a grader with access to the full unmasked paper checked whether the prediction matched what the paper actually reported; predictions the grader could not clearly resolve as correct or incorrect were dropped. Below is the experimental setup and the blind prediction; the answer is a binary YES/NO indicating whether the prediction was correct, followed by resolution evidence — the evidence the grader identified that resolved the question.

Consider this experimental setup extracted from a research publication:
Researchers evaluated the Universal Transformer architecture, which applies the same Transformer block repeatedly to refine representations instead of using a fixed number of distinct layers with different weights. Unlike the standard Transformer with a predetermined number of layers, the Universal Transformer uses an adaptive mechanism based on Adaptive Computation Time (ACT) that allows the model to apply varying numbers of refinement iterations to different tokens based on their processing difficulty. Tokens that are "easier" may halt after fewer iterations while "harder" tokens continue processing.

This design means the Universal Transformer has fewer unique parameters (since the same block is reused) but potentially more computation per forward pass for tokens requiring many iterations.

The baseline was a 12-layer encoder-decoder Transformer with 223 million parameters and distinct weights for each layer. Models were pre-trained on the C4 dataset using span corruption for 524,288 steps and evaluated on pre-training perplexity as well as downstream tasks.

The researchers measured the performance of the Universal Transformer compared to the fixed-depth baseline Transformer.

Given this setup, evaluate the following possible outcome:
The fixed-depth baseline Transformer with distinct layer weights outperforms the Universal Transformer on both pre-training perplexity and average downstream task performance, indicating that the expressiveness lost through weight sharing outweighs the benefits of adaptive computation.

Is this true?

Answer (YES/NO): YES